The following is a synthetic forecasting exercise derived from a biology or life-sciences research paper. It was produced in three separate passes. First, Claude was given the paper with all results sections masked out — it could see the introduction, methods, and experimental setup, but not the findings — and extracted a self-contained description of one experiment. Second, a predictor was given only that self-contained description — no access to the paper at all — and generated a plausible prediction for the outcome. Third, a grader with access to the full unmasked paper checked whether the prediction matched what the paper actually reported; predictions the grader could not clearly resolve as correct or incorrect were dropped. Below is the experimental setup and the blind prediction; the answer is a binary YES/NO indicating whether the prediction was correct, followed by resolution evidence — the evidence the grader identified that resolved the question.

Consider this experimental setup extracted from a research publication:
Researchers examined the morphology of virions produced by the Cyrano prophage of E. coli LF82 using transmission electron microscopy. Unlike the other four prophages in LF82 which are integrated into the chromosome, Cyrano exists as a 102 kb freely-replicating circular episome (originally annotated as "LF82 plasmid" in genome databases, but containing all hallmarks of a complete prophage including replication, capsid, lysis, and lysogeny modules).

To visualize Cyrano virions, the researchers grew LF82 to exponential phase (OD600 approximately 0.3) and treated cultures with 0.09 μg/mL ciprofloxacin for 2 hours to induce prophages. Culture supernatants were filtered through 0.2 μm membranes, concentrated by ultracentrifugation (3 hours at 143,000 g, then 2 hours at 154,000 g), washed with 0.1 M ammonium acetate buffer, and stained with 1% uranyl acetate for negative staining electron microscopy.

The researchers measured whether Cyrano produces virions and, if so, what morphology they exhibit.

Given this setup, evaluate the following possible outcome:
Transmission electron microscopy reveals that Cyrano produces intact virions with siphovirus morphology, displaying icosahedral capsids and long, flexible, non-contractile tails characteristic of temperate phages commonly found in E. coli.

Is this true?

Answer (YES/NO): YES